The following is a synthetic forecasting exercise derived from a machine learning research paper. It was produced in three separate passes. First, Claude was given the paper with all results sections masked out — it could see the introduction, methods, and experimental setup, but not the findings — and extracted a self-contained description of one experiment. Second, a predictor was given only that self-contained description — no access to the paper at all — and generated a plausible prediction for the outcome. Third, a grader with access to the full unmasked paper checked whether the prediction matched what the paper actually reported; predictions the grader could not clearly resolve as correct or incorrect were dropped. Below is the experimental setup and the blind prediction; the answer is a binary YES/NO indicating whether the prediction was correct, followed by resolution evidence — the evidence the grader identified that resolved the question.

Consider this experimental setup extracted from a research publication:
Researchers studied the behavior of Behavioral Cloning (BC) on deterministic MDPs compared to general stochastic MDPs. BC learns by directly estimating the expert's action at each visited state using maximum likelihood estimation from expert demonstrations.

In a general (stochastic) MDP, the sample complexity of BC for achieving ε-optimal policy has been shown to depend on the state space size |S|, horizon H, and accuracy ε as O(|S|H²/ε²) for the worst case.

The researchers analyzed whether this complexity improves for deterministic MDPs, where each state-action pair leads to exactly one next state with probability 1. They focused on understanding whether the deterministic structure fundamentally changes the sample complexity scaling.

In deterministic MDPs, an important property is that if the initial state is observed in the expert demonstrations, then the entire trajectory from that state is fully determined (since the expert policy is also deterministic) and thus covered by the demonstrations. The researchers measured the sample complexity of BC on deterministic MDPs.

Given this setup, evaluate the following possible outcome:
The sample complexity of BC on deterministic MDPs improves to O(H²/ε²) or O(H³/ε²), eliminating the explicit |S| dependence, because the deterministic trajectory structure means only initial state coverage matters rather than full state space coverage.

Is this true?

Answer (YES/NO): NO